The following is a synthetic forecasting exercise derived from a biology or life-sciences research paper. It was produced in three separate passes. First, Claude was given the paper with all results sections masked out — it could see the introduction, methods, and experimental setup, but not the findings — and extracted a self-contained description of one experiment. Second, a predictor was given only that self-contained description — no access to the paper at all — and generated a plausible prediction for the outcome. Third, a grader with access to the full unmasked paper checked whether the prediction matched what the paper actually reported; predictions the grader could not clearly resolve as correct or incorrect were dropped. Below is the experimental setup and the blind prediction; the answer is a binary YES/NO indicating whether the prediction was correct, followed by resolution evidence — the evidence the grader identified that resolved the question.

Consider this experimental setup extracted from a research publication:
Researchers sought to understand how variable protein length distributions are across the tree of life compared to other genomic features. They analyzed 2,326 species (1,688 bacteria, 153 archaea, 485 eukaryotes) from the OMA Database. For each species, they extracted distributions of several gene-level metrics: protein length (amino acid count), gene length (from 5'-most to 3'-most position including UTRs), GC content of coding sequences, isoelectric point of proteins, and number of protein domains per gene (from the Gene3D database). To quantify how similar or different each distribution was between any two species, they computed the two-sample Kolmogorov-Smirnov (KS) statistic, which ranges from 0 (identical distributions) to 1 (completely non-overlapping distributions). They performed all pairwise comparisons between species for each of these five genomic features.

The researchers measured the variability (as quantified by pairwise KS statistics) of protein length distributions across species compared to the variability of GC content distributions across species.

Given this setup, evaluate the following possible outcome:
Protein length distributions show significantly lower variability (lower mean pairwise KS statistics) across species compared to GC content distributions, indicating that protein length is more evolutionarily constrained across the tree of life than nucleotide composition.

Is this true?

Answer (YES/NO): YES